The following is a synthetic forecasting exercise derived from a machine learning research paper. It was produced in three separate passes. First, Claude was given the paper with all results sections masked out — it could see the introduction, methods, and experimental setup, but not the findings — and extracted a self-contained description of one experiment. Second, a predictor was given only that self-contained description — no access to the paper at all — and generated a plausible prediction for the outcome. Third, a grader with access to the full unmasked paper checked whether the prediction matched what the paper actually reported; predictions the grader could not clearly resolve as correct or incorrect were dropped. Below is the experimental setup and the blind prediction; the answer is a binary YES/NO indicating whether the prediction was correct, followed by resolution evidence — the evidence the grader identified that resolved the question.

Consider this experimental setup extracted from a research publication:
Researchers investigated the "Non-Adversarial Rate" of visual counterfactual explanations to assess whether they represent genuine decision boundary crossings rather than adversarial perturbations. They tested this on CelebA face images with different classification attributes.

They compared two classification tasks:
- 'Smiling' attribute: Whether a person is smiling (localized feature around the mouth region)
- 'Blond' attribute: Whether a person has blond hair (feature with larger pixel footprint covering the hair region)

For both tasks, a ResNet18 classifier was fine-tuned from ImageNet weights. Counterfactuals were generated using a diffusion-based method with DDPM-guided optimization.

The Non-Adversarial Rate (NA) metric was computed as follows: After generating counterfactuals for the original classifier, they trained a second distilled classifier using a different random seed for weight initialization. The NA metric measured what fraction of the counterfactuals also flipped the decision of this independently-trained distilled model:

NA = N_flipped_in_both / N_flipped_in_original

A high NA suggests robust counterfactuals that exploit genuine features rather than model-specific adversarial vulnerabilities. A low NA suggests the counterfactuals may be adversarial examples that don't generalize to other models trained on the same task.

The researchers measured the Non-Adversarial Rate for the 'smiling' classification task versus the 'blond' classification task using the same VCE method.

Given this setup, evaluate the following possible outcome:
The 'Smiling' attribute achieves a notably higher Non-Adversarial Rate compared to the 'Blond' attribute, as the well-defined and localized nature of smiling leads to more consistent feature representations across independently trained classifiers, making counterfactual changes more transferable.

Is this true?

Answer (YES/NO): NO